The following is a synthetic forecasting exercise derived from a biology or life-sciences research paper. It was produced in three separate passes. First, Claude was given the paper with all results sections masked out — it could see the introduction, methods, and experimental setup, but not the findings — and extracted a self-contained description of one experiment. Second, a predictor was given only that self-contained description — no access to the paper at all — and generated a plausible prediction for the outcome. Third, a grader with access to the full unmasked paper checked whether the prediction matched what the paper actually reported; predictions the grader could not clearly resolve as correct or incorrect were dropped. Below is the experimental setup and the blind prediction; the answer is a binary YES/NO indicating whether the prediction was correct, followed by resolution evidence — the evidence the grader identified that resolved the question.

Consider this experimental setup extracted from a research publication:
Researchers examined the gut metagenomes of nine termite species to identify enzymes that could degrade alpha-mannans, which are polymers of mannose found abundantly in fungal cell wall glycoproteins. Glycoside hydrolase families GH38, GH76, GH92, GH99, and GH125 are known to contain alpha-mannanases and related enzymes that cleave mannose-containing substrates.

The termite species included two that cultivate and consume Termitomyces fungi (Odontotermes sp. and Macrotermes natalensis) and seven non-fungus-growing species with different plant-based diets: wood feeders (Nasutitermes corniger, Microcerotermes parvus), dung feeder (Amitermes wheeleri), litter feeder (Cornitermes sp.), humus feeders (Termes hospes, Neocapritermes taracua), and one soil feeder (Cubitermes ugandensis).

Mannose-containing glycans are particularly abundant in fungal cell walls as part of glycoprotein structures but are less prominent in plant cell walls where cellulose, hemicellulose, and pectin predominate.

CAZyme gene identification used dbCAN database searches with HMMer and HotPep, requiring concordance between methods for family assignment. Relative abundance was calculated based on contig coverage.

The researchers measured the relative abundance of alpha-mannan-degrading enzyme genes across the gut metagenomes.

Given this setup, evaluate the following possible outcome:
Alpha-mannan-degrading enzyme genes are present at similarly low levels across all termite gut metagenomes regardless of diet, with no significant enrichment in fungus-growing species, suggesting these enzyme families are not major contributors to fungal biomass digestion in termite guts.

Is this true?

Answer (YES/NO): NO